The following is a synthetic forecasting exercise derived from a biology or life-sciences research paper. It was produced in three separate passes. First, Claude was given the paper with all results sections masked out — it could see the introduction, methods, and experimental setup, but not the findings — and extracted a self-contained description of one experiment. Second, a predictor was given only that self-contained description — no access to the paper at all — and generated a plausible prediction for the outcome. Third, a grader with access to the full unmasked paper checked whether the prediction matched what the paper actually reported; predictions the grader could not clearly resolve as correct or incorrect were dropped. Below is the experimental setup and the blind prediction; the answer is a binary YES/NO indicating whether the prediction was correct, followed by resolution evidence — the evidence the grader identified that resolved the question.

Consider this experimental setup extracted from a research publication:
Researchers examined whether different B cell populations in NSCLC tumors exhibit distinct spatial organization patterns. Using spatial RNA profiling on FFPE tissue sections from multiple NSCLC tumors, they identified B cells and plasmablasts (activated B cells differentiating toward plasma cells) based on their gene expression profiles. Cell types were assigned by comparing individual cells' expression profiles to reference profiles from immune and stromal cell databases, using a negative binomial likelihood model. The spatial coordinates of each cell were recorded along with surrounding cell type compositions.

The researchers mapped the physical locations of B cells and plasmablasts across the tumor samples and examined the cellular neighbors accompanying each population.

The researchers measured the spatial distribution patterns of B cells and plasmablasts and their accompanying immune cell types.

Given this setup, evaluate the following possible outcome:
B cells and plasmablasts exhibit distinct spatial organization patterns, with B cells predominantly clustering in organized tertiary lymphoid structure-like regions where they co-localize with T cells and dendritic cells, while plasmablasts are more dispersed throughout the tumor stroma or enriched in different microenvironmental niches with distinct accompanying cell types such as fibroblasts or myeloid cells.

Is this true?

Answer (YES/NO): NO